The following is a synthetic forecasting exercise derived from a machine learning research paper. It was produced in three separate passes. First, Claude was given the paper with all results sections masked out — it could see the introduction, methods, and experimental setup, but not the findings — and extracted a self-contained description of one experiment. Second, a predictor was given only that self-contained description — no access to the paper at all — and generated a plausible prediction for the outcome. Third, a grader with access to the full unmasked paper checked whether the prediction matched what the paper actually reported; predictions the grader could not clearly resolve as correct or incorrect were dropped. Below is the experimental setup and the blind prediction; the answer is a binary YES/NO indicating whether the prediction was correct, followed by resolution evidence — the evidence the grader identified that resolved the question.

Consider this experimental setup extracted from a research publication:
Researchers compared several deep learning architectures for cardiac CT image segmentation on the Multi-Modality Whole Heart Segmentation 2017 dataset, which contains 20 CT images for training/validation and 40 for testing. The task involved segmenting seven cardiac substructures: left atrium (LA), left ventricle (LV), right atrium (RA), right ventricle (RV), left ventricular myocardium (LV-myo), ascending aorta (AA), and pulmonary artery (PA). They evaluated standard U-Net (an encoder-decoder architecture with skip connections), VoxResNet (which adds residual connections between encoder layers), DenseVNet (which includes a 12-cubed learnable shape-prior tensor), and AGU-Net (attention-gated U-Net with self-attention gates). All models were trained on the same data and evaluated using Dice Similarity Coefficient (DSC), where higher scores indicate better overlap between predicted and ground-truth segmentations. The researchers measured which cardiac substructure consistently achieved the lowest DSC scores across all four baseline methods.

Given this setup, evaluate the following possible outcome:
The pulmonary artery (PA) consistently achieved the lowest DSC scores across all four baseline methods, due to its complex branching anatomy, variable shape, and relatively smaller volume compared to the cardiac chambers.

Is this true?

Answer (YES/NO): YES